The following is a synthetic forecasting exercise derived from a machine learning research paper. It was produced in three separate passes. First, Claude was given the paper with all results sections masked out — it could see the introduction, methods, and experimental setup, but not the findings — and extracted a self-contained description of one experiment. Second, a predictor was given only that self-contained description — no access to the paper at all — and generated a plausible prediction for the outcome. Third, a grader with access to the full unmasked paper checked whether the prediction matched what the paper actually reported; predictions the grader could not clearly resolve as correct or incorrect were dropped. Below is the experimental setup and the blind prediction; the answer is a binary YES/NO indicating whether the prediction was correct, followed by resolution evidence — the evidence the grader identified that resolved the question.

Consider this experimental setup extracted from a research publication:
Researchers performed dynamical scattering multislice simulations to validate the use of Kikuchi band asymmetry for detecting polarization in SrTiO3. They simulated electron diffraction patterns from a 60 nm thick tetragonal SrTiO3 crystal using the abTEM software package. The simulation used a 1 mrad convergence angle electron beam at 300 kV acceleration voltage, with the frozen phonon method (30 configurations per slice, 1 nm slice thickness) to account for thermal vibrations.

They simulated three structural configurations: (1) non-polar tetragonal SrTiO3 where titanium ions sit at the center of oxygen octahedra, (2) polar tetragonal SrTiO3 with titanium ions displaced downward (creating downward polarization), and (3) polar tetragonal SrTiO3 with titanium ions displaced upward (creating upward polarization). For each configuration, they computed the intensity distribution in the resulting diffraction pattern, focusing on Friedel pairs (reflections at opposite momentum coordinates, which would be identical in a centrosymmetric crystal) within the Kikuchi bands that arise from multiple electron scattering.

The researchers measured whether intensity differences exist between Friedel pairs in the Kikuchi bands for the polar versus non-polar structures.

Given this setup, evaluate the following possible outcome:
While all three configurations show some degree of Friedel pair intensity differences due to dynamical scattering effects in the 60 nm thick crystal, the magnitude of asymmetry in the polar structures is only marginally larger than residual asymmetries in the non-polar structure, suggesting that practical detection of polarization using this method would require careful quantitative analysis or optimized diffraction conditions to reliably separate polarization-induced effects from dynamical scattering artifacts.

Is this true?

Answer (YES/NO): NO